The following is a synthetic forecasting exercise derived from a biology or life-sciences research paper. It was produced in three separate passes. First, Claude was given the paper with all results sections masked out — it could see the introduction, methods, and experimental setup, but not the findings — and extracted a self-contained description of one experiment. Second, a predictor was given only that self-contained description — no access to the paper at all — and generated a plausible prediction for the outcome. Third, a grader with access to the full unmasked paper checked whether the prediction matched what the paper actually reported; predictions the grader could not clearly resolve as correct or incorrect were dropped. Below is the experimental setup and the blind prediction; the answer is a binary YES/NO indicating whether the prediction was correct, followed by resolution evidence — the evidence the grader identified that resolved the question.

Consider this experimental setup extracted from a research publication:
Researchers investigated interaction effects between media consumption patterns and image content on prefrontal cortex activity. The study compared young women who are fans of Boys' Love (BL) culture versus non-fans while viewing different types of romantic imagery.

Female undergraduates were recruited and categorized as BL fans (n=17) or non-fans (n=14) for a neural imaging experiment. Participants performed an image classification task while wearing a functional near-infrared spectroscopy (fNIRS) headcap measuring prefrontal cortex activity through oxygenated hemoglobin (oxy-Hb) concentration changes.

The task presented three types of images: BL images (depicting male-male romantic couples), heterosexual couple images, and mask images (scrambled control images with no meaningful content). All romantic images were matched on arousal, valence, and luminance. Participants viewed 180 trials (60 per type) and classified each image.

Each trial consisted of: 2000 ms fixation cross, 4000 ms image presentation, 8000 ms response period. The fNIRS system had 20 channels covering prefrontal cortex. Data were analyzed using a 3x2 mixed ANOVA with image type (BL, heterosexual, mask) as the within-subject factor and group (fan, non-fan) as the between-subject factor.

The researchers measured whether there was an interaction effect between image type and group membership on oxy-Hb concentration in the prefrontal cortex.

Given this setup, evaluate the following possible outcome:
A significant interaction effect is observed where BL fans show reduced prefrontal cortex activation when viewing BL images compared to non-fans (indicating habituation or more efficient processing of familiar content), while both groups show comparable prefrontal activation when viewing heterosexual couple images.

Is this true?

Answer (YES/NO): YES